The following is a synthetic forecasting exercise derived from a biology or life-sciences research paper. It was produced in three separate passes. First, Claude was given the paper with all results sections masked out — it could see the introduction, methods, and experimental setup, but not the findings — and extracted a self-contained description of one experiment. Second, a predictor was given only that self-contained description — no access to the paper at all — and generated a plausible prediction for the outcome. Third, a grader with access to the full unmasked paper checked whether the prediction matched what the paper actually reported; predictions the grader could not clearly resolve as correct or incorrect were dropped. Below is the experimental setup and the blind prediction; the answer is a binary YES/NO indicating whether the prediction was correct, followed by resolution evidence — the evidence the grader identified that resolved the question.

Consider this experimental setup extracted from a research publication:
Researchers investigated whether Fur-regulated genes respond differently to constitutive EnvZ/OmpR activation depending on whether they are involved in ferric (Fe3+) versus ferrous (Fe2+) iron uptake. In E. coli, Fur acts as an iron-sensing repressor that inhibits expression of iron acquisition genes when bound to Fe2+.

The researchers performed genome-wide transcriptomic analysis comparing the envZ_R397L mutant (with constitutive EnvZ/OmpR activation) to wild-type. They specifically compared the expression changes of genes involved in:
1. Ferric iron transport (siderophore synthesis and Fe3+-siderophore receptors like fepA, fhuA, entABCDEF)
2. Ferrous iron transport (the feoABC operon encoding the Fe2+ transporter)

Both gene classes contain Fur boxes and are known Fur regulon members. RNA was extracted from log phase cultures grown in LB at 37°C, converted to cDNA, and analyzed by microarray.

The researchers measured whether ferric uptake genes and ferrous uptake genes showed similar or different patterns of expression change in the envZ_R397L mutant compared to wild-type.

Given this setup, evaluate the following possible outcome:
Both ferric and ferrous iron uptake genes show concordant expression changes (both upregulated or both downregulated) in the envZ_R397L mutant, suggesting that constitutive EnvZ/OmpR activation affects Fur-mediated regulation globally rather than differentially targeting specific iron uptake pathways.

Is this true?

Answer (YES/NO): NO